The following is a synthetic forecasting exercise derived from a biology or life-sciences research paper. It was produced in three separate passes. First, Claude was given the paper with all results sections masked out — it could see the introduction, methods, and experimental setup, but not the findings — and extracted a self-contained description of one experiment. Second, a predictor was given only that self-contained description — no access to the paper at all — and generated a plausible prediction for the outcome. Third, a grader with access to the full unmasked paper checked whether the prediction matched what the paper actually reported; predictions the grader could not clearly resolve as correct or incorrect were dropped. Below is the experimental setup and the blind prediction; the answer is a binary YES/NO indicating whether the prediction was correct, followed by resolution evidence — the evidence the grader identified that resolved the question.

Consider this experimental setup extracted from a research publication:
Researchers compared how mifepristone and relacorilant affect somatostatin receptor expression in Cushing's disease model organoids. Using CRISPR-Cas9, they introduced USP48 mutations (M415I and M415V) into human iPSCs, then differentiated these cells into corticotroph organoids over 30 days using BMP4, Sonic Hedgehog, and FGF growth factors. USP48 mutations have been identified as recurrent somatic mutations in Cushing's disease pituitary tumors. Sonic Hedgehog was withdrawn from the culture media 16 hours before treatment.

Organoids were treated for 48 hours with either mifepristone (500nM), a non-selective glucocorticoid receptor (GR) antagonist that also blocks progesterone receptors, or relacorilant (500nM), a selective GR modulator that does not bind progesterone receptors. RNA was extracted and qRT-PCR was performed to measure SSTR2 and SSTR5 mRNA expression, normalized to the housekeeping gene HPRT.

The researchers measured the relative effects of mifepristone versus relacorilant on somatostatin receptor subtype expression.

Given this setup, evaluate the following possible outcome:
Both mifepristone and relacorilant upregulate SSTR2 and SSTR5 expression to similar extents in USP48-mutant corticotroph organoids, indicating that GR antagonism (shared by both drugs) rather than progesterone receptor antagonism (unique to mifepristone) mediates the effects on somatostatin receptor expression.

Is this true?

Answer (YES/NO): NO